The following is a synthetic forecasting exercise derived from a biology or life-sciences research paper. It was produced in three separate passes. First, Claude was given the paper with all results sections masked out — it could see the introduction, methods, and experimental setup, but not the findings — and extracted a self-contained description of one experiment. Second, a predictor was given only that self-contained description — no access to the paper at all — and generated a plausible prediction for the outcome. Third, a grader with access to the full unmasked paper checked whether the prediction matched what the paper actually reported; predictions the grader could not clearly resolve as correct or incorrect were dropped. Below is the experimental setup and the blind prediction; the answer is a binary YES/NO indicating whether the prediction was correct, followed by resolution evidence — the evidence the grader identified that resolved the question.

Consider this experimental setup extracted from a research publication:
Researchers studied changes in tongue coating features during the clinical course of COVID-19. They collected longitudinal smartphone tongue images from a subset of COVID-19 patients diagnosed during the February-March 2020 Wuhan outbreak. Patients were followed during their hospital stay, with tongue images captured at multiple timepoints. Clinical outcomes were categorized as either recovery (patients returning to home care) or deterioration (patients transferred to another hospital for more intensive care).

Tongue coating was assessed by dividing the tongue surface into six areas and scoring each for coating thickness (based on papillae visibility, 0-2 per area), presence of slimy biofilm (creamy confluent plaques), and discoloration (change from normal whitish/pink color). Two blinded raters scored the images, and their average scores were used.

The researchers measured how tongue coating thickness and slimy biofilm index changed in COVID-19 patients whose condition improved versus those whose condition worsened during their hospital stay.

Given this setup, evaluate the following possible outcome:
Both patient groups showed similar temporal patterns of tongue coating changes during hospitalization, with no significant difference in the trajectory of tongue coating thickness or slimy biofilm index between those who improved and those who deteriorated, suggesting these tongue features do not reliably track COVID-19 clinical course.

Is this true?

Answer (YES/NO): NO